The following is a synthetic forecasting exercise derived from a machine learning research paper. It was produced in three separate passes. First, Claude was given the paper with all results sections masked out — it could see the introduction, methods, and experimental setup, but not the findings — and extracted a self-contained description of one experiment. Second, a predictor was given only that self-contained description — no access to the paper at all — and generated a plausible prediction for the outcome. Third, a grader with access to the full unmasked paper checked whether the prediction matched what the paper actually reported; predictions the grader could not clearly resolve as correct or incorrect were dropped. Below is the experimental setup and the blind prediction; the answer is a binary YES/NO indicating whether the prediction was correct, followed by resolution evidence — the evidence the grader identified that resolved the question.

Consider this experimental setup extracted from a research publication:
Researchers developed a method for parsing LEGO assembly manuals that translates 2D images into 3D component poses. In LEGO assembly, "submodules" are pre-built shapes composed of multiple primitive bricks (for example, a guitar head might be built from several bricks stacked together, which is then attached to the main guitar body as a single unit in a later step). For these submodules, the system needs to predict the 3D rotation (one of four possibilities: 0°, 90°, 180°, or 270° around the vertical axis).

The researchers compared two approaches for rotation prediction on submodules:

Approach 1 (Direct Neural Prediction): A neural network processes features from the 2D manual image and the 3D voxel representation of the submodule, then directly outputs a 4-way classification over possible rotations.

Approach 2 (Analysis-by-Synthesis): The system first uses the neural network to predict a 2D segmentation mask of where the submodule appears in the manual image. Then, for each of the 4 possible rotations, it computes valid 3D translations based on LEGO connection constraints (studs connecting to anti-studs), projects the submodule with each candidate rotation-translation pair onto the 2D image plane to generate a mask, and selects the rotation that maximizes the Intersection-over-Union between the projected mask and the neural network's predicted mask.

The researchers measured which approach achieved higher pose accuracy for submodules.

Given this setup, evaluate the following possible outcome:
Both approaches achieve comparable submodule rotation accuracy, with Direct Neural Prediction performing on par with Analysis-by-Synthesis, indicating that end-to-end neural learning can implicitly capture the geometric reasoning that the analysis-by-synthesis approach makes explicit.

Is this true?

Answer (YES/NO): NO